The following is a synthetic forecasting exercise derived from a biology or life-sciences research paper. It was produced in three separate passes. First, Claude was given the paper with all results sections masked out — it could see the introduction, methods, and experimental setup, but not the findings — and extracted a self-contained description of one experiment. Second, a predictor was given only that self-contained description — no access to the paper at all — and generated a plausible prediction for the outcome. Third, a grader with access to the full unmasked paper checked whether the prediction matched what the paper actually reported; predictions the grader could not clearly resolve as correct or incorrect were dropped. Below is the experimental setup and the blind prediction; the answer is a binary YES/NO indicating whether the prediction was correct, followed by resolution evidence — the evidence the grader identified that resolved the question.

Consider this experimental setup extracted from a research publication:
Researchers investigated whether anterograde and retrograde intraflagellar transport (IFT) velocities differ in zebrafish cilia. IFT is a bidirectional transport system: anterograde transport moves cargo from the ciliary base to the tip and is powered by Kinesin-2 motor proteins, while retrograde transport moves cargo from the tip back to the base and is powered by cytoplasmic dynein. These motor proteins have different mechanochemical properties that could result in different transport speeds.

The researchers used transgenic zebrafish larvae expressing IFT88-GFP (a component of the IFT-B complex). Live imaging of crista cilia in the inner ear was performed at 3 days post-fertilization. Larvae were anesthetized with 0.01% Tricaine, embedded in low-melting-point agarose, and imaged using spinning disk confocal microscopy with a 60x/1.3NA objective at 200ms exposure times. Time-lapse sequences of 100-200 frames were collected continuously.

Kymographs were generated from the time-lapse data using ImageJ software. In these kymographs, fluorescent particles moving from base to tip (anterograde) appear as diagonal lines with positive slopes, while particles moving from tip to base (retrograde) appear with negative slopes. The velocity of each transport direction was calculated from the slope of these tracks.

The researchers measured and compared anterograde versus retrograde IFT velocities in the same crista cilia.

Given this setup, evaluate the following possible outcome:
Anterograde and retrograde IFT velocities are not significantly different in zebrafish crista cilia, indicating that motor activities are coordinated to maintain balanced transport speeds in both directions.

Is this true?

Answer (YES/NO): NO